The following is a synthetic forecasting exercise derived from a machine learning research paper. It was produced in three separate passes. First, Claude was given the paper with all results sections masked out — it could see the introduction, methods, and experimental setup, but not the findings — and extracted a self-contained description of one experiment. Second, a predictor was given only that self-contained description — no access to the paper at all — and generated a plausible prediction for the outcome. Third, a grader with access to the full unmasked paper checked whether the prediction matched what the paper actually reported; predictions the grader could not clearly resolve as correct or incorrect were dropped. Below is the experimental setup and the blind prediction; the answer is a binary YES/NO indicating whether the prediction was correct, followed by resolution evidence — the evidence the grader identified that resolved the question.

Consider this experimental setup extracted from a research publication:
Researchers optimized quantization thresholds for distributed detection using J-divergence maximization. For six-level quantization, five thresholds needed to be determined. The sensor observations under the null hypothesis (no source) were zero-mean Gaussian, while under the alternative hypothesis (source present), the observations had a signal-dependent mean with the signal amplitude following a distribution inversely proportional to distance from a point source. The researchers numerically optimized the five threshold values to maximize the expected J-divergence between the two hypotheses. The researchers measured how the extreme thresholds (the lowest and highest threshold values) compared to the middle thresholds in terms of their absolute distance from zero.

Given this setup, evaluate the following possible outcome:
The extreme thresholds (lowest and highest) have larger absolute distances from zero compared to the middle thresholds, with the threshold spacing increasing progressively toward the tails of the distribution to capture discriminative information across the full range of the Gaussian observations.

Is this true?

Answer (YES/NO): YES